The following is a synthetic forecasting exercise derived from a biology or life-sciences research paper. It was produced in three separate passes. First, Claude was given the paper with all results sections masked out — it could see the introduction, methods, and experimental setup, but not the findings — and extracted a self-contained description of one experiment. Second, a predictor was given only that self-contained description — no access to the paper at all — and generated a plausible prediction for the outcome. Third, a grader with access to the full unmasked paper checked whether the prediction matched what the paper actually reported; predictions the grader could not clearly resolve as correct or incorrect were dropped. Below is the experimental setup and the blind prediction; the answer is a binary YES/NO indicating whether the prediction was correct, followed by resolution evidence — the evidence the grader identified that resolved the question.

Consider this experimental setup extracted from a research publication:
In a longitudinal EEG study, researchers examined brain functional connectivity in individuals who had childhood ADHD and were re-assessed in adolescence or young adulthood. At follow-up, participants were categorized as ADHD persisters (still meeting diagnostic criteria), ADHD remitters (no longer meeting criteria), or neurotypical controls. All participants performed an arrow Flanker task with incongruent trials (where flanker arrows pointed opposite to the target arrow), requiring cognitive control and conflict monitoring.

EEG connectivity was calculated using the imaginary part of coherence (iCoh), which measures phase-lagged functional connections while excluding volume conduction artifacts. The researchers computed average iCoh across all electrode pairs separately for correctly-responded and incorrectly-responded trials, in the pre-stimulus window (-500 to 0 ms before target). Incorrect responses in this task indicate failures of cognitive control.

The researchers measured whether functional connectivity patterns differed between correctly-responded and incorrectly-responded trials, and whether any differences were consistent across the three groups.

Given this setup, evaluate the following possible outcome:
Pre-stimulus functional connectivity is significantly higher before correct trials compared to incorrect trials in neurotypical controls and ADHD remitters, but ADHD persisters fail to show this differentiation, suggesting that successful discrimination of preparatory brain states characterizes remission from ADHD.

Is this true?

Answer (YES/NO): NO